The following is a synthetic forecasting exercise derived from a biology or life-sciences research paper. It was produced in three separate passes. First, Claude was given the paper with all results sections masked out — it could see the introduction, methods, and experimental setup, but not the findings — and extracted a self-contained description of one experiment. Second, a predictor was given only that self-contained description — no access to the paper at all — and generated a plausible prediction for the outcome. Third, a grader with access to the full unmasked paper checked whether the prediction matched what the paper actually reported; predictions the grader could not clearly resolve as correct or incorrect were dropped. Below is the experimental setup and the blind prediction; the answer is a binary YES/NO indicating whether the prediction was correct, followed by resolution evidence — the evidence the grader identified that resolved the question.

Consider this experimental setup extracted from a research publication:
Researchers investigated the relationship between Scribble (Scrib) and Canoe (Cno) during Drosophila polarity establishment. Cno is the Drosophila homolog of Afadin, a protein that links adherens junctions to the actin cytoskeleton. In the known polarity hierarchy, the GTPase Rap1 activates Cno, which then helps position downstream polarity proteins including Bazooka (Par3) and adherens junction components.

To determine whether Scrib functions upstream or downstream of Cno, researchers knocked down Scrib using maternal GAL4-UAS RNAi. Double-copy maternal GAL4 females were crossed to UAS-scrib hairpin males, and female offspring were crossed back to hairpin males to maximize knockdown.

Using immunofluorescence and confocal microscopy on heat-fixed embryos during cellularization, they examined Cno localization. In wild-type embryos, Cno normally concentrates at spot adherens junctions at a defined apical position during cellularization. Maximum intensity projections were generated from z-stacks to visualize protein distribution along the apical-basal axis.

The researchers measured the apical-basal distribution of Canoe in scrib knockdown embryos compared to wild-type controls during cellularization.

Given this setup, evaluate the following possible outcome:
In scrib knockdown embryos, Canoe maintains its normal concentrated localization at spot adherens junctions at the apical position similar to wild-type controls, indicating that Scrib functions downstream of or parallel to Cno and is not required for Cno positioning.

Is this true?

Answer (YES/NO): NO